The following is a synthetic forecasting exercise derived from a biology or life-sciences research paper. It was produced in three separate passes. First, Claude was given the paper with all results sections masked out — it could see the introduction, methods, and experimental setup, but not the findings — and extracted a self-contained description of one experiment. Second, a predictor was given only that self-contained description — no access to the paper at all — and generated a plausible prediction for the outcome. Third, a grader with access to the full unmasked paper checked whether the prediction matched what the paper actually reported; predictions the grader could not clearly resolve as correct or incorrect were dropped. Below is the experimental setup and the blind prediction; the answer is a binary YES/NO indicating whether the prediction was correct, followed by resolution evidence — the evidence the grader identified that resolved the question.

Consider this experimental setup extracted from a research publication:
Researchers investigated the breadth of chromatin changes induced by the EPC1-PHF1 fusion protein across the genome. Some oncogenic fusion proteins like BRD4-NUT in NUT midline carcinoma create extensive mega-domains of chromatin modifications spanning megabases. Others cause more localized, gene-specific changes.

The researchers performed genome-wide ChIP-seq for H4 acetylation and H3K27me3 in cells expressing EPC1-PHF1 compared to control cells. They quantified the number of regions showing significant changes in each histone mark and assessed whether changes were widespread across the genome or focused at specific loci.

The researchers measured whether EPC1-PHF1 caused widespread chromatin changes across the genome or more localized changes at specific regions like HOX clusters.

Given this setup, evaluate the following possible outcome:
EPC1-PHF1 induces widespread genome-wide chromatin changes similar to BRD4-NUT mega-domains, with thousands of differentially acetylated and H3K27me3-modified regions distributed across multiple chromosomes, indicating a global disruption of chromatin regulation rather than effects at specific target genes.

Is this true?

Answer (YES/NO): NO